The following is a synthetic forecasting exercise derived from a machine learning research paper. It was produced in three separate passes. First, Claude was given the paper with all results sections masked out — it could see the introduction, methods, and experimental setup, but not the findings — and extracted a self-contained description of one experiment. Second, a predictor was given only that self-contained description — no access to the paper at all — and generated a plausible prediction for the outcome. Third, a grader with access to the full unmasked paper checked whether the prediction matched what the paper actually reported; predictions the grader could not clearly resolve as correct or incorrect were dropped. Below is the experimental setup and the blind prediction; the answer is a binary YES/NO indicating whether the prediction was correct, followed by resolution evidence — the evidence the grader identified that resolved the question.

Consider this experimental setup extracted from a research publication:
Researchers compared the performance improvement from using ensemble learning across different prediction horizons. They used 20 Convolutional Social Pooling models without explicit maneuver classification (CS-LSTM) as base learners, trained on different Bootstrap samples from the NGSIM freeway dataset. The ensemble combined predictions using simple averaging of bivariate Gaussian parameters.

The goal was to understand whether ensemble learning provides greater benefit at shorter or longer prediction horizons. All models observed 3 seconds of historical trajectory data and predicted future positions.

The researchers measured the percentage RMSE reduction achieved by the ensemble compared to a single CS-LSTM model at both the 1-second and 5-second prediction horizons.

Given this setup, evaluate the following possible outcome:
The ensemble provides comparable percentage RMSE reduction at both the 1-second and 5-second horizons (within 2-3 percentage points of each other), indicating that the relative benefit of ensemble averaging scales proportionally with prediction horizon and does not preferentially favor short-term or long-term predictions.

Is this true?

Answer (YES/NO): NO